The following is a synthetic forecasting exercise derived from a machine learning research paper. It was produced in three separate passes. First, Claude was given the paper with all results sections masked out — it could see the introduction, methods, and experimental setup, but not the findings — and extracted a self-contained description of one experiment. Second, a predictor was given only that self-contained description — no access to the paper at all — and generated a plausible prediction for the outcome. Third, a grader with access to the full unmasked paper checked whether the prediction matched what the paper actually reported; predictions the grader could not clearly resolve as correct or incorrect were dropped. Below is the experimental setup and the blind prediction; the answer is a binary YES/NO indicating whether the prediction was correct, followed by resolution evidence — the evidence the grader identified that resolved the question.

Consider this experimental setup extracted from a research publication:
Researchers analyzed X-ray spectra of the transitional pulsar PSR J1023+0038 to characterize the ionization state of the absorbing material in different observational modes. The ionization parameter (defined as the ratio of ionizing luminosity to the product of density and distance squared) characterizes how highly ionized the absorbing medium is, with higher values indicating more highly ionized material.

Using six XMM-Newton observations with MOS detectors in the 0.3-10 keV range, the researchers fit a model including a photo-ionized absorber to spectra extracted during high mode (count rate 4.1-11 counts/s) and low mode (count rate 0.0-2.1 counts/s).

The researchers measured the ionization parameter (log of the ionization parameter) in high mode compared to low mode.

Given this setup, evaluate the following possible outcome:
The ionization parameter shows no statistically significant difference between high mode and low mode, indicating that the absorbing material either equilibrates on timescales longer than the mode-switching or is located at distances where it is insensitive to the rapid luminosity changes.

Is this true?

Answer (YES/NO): YES